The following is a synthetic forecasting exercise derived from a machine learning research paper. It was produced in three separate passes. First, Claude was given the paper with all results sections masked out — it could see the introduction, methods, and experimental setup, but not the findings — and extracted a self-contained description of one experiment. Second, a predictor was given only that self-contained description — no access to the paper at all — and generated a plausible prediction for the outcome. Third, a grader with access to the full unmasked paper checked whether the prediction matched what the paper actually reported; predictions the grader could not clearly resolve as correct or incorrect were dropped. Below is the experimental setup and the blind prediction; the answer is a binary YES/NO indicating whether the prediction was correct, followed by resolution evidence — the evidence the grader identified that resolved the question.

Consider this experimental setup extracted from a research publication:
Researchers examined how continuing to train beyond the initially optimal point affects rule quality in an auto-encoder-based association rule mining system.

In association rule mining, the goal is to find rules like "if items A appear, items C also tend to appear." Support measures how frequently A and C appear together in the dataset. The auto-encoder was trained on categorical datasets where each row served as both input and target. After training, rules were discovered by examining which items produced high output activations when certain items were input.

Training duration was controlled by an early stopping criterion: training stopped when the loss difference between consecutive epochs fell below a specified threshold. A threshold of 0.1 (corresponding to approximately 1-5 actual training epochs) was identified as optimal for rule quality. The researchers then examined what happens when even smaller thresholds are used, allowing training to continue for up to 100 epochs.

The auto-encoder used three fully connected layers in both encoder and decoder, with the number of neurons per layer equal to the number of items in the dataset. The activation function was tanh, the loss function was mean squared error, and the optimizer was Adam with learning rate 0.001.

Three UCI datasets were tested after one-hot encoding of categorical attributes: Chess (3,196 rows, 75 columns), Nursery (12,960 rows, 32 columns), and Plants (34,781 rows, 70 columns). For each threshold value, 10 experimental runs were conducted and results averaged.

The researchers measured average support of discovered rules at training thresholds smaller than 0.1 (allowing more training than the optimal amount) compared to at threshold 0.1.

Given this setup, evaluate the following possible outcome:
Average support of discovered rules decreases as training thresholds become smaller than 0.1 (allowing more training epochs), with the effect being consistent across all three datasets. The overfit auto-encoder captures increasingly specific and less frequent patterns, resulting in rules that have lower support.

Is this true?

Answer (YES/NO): YES